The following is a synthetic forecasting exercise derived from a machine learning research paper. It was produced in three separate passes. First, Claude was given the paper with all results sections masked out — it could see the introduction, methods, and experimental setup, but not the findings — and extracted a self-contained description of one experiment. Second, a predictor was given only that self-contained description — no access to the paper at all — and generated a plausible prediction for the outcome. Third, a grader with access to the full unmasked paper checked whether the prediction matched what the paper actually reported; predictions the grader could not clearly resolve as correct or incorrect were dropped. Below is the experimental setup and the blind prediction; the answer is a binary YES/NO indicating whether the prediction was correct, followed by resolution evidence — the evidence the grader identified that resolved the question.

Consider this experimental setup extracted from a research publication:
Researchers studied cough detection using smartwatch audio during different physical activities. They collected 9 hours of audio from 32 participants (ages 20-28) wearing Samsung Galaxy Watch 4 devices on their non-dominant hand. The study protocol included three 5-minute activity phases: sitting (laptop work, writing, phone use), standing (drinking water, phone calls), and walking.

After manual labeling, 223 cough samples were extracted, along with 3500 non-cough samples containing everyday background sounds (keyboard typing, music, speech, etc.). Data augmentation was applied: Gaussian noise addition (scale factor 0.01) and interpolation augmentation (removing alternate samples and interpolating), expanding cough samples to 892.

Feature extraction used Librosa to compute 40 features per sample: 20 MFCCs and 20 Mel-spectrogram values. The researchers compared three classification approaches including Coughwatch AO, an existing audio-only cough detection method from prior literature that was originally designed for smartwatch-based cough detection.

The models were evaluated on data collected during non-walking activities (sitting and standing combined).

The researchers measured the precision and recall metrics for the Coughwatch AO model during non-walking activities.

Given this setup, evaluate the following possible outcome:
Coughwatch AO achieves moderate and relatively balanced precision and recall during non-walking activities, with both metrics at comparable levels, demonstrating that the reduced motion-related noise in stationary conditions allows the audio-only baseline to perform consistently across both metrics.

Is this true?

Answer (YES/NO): NO